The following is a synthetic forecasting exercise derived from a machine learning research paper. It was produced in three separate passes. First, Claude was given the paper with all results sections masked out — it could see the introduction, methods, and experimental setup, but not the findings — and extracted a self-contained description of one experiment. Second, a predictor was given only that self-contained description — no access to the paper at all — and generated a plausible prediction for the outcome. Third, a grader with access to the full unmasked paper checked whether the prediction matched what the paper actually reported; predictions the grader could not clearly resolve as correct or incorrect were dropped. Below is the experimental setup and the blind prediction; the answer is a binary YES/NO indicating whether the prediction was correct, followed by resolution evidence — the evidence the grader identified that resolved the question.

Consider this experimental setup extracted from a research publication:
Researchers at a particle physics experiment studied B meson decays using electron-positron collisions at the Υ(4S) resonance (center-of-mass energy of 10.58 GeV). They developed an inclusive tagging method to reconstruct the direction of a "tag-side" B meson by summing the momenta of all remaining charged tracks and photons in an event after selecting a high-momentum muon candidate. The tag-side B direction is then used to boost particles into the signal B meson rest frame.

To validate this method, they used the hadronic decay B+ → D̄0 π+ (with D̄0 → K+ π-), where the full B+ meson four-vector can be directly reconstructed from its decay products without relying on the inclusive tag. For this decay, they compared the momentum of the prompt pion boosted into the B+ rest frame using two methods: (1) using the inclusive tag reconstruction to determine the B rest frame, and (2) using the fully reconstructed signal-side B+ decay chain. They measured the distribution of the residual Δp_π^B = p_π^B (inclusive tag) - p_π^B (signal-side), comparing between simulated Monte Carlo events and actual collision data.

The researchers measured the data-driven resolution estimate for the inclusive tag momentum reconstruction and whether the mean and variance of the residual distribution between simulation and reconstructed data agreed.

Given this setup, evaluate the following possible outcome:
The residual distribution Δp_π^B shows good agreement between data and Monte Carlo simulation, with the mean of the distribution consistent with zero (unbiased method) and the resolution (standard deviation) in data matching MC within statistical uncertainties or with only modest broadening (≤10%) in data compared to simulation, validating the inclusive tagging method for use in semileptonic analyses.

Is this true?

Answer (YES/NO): YES